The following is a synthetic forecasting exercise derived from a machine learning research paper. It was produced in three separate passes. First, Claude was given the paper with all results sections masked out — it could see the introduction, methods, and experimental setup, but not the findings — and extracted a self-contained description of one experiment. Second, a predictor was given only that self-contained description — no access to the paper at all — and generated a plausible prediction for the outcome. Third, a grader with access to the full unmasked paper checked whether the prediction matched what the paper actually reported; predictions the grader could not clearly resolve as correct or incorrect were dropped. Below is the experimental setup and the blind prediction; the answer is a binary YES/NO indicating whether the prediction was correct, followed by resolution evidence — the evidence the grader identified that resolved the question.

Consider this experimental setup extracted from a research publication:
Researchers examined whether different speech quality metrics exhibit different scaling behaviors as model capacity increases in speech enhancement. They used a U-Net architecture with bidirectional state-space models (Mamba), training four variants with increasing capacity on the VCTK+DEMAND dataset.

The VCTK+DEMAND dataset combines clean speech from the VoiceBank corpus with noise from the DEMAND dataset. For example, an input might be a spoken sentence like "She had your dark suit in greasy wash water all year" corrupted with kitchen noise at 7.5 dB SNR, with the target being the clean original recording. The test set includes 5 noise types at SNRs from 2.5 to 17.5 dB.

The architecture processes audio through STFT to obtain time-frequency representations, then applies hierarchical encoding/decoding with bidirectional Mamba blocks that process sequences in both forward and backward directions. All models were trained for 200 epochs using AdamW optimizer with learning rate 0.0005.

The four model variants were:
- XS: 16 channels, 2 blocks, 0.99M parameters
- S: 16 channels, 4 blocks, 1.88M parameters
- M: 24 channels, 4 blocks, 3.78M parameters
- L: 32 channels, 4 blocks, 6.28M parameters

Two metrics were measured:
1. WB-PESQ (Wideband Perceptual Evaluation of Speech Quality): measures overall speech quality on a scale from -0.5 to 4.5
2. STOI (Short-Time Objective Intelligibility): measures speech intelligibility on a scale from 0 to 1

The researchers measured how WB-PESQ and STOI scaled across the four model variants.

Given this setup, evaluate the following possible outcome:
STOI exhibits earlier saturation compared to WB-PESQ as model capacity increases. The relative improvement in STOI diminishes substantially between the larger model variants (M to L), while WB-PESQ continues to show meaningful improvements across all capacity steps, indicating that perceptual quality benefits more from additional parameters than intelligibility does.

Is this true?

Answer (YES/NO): NO